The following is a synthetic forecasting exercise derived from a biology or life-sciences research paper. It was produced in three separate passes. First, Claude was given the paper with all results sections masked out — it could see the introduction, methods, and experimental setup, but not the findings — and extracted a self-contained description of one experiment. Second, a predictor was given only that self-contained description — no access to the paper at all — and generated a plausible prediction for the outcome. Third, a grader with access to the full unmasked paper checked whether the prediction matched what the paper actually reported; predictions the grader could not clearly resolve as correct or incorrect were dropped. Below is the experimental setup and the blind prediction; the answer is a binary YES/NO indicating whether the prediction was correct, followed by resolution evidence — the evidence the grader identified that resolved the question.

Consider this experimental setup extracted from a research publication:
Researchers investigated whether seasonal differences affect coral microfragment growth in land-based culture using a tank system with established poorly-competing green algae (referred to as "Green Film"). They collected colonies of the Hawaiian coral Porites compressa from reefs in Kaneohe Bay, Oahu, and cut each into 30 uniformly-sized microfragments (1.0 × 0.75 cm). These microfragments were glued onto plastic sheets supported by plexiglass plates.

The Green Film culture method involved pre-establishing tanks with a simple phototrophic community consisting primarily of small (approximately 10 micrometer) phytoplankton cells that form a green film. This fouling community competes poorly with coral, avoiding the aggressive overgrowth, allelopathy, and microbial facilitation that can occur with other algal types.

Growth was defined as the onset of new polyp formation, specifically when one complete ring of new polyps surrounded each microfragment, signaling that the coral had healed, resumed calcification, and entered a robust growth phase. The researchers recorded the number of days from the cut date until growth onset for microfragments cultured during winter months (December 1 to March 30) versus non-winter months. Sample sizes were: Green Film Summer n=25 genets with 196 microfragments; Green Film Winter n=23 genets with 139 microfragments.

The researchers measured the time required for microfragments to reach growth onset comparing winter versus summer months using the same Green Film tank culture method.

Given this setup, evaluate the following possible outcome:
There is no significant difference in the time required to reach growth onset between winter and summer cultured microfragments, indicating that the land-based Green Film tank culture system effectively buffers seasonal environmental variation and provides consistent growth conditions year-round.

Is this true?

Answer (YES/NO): NO